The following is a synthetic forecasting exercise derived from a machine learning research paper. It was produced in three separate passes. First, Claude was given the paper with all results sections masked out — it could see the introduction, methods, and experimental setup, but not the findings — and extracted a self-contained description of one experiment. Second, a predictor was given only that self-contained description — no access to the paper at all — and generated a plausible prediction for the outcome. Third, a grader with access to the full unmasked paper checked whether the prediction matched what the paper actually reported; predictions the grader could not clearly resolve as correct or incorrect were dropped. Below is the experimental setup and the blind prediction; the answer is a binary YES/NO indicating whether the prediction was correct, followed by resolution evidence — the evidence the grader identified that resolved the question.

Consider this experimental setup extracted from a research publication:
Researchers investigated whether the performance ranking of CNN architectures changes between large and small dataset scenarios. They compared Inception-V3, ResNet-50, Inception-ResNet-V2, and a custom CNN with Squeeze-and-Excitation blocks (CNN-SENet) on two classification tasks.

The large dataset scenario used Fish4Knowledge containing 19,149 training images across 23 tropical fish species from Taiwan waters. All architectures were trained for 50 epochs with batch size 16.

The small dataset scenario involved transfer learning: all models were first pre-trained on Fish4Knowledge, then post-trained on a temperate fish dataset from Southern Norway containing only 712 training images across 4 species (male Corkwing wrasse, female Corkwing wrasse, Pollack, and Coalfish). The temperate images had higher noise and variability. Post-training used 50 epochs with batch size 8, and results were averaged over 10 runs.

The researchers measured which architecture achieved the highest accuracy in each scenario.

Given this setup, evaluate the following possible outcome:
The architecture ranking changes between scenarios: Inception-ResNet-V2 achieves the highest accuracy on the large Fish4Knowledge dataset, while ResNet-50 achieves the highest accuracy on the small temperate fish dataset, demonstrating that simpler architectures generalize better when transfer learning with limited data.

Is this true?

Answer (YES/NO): NO